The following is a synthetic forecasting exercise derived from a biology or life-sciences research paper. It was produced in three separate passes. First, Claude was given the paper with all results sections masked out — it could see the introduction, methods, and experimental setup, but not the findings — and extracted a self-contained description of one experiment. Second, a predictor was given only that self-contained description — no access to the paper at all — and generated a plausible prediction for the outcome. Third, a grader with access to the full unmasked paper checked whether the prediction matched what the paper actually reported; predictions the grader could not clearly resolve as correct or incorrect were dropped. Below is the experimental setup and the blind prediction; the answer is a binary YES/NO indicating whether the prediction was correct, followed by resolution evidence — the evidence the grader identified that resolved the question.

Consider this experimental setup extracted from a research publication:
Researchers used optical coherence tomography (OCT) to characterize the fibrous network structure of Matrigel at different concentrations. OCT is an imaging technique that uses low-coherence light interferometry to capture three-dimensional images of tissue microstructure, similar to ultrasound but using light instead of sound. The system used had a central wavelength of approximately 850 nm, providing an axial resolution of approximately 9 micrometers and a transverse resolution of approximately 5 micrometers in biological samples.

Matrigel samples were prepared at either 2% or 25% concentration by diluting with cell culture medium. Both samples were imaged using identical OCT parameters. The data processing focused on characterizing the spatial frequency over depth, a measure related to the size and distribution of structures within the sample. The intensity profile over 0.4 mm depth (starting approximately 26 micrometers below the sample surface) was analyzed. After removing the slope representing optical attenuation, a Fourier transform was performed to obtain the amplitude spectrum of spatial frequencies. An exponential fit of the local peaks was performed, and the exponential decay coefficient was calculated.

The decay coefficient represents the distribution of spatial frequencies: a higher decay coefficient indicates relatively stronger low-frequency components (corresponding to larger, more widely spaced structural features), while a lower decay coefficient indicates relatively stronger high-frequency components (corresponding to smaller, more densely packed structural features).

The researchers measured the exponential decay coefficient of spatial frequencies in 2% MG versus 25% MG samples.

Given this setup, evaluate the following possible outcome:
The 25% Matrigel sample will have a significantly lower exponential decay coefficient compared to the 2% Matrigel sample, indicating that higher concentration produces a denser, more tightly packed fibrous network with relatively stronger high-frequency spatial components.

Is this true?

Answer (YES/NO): NO